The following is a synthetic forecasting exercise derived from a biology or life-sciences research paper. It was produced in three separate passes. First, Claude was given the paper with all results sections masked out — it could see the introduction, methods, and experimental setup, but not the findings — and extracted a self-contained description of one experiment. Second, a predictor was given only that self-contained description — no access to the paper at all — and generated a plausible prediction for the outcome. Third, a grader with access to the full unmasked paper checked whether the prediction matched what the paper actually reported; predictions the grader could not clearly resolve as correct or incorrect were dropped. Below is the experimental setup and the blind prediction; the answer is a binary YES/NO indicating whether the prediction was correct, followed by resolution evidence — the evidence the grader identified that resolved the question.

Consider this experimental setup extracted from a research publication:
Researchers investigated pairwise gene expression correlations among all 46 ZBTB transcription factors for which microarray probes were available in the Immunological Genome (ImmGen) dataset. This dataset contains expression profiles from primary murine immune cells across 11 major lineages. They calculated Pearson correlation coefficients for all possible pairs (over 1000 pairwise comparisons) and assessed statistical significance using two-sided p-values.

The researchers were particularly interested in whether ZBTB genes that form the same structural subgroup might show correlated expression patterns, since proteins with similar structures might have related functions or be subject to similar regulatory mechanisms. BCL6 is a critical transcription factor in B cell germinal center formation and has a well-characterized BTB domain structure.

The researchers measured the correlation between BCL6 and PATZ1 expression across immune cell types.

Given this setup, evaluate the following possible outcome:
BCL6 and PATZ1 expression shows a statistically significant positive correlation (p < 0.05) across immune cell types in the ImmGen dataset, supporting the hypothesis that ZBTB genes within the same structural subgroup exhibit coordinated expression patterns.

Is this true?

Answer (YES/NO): NO